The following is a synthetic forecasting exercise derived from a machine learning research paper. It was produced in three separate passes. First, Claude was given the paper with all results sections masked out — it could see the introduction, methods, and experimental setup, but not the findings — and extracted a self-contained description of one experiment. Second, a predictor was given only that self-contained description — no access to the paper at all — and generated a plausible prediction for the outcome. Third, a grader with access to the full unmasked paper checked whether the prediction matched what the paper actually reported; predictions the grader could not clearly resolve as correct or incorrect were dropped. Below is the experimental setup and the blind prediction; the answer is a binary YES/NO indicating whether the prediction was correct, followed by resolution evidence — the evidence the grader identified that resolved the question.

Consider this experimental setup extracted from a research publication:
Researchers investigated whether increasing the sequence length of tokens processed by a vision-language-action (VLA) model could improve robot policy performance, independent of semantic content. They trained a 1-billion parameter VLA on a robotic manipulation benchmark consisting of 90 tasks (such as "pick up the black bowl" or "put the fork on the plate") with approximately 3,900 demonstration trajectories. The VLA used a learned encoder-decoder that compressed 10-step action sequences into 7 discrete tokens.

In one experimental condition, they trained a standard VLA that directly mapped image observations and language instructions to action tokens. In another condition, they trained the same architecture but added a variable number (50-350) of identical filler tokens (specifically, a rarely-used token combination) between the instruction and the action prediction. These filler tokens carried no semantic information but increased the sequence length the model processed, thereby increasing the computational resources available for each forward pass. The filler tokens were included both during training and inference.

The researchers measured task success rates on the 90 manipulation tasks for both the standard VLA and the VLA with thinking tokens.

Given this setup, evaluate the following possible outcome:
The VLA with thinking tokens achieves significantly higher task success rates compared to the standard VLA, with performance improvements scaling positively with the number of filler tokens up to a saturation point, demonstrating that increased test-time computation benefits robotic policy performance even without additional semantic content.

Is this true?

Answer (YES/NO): NO